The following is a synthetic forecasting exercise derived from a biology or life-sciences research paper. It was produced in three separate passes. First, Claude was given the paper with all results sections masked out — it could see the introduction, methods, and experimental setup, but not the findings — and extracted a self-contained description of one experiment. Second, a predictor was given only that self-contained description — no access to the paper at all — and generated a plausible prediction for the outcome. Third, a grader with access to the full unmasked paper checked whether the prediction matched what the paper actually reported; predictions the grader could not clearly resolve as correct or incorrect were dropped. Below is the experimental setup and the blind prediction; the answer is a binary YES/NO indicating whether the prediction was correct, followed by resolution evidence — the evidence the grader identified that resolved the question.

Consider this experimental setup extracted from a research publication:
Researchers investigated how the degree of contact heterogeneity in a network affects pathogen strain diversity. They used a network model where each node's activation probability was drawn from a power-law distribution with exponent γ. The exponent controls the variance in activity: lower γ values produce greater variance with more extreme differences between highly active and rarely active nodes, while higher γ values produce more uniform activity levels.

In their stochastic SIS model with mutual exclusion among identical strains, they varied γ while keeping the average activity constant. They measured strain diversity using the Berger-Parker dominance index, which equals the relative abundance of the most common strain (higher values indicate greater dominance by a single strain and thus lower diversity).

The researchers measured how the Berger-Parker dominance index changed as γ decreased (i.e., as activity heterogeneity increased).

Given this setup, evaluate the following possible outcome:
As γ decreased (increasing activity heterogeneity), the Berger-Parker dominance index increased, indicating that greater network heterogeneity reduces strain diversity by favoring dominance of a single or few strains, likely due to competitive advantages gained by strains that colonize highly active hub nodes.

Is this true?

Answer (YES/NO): YES